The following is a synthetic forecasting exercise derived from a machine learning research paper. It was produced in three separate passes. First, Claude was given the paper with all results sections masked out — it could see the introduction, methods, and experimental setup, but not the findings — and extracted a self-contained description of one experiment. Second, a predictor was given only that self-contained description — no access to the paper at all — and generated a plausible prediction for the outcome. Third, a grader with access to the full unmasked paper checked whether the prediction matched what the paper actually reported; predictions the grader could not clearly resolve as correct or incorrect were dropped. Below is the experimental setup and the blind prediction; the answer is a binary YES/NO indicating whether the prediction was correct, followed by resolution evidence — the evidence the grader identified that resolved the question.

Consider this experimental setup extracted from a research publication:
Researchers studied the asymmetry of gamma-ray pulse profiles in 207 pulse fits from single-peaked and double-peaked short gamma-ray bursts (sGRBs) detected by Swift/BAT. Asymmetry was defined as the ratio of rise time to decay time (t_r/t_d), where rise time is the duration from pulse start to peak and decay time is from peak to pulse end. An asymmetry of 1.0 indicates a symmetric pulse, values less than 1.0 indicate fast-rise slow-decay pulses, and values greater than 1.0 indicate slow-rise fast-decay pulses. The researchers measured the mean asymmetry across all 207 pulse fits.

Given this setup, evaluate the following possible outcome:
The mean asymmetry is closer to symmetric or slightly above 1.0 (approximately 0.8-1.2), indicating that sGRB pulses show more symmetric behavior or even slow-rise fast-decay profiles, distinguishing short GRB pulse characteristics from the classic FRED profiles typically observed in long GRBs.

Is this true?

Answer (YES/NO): NO